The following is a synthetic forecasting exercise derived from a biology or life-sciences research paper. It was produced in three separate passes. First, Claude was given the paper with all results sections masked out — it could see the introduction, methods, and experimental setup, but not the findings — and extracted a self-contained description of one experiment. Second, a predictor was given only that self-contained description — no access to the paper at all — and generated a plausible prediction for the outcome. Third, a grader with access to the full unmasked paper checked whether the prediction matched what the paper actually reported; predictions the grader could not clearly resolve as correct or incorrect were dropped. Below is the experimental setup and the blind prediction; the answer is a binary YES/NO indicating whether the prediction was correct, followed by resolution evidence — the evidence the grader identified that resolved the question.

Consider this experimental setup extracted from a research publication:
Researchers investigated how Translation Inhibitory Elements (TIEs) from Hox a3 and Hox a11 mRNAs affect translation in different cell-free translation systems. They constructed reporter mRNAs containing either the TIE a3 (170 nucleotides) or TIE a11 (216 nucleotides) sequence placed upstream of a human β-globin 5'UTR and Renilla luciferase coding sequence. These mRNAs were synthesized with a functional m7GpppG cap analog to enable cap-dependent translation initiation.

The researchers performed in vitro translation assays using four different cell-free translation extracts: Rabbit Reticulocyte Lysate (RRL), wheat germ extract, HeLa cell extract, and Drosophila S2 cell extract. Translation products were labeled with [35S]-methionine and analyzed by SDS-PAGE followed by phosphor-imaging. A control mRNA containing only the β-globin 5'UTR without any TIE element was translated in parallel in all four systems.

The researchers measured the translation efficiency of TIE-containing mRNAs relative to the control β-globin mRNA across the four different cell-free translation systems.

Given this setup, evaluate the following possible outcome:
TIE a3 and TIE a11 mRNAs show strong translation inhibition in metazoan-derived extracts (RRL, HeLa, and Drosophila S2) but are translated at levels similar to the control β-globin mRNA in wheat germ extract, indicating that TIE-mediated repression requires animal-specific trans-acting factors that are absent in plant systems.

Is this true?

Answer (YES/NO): NO